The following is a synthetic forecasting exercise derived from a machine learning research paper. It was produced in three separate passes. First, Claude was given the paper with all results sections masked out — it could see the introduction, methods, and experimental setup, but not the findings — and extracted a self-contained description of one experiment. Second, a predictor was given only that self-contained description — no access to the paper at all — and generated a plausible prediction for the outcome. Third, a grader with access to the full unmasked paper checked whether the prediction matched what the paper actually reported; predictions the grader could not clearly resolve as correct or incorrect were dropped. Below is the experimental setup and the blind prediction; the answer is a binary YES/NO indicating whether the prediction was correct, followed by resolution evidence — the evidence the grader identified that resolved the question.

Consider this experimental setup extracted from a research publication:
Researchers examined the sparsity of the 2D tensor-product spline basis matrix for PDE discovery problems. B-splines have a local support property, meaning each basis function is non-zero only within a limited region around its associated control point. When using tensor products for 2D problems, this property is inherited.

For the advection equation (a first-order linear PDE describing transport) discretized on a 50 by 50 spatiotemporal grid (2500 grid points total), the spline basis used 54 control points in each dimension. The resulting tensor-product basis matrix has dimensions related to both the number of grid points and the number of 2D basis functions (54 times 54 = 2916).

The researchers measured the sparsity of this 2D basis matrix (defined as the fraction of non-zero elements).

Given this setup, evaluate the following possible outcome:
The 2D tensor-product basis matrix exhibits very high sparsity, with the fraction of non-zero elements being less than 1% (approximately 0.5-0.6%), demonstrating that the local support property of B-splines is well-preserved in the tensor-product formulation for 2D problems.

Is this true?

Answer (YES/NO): NO